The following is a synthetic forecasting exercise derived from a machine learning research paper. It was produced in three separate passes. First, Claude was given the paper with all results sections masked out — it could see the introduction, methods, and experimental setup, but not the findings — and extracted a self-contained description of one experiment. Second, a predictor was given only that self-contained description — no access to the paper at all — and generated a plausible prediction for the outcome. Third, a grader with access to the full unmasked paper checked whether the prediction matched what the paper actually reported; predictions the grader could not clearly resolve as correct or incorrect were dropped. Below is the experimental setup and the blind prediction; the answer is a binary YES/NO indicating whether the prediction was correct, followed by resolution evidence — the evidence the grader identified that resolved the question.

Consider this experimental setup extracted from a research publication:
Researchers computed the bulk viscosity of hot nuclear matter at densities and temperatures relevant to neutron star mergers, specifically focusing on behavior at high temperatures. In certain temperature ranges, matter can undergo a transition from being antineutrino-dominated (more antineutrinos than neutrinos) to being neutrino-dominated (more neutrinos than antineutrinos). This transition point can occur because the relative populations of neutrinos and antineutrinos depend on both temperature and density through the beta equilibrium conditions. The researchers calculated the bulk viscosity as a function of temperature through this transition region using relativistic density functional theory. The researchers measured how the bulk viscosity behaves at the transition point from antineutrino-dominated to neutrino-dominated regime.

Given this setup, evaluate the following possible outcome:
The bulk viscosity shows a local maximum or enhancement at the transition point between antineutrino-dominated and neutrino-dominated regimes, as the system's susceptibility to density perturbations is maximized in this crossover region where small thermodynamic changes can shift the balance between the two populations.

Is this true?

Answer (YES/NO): YES